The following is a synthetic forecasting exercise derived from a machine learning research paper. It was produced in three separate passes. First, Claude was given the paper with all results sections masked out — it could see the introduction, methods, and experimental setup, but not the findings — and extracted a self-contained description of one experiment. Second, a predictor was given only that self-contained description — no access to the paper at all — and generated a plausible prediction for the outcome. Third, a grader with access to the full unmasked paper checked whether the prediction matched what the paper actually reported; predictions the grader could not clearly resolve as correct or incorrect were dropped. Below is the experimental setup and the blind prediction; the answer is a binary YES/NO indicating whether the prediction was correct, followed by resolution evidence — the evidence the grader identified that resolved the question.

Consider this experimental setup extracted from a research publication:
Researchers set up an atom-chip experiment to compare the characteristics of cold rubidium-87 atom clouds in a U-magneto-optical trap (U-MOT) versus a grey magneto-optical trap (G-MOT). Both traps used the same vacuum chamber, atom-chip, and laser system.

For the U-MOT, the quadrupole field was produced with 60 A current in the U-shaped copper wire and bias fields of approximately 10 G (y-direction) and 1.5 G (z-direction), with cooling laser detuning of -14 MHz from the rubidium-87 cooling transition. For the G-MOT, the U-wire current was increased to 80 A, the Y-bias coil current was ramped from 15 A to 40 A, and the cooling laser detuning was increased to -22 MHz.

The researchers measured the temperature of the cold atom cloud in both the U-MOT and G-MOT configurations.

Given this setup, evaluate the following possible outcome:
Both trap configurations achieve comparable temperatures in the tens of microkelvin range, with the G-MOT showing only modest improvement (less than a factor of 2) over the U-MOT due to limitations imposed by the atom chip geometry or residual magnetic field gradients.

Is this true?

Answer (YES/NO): NO